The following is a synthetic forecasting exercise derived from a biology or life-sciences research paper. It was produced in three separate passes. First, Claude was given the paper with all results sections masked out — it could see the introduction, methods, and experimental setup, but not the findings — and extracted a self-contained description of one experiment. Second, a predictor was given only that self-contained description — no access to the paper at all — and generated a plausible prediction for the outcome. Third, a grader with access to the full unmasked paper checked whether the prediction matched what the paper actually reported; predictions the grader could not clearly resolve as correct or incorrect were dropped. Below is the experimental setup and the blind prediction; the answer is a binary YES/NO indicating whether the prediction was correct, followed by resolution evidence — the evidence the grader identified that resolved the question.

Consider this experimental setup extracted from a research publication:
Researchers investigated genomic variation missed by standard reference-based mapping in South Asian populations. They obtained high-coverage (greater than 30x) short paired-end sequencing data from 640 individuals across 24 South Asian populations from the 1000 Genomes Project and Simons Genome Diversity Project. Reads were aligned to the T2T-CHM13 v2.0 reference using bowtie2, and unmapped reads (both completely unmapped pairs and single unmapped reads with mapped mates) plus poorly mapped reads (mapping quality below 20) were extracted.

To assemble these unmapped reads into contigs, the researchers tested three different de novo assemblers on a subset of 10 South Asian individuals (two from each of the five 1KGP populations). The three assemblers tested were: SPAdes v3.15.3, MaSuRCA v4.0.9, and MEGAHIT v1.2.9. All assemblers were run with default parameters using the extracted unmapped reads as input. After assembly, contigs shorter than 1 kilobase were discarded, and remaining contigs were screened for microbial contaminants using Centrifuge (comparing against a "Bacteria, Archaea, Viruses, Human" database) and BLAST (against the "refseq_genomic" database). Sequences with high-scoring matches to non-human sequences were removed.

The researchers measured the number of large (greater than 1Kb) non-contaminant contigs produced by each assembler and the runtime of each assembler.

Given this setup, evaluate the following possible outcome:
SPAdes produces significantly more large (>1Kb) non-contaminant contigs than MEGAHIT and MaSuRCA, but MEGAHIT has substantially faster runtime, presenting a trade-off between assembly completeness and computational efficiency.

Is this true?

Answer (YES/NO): NO